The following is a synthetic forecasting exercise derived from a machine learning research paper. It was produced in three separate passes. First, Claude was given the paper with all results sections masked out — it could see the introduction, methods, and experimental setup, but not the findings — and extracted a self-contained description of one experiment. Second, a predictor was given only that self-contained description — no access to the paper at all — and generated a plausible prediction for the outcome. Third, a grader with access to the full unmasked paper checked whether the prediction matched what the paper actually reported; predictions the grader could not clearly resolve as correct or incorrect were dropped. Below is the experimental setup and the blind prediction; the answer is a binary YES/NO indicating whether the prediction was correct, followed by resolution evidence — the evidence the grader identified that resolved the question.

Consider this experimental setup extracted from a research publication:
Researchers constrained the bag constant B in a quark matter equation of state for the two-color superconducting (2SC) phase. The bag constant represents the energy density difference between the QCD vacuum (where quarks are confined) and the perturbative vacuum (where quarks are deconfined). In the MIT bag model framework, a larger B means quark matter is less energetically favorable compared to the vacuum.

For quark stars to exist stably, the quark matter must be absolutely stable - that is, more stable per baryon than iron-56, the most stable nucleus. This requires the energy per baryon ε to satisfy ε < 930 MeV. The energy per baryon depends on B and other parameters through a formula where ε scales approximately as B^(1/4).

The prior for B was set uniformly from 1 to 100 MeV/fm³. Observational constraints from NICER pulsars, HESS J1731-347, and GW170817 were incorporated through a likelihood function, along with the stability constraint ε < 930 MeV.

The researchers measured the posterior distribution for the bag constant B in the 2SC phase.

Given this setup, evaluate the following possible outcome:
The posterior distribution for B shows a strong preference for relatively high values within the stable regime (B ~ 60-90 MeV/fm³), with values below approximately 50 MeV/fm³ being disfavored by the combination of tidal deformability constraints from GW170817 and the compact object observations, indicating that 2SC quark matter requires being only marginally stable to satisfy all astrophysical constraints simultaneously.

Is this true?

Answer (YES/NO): NO